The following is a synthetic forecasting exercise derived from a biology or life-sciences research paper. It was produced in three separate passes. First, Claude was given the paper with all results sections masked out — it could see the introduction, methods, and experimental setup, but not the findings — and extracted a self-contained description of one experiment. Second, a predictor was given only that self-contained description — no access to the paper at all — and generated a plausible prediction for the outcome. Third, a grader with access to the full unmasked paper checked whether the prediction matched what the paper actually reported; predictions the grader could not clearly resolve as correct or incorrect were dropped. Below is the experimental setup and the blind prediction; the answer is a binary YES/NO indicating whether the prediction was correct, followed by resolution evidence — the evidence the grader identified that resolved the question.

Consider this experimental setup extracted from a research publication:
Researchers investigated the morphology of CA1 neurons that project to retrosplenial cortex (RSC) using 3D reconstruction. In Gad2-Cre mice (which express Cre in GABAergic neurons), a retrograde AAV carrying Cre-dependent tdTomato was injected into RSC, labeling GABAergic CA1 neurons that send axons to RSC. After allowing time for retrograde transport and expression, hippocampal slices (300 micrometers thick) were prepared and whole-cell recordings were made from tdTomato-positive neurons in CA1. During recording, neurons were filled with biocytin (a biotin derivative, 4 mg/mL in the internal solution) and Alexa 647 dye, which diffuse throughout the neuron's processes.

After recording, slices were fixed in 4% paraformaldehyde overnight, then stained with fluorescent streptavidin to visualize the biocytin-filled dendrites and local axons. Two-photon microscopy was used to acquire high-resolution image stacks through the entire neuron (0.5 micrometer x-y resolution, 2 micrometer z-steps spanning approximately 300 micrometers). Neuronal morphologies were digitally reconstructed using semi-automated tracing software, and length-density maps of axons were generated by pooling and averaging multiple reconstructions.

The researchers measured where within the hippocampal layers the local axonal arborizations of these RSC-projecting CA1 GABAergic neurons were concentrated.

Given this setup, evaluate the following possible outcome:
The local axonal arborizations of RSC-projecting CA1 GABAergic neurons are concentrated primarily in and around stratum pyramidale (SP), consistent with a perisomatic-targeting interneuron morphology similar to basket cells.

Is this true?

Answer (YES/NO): NO